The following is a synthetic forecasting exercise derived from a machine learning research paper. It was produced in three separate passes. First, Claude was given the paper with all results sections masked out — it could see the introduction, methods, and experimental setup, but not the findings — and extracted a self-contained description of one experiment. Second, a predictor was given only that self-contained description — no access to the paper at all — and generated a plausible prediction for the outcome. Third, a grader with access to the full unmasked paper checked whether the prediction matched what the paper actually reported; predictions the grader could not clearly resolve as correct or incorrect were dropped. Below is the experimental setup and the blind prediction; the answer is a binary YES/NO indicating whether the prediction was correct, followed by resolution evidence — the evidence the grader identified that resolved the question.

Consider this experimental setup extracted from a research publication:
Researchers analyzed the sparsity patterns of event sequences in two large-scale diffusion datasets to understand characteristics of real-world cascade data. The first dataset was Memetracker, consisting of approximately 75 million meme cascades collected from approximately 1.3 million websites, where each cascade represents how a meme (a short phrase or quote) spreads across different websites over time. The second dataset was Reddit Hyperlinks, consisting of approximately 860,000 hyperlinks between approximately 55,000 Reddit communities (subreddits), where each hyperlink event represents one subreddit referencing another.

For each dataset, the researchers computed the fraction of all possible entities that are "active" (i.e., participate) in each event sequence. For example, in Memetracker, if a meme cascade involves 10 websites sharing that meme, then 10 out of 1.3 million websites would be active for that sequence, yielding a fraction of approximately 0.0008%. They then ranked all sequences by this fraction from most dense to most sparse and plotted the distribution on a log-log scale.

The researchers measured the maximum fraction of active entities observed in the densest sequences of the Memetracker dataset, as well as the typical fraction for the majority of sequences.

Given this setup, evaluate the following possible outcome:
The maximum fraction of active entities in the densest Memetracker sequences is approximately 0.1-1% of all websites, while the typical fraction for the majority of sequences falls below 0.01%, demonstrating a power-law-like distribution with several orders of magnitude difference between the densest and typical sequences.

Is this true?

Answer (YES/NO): NO